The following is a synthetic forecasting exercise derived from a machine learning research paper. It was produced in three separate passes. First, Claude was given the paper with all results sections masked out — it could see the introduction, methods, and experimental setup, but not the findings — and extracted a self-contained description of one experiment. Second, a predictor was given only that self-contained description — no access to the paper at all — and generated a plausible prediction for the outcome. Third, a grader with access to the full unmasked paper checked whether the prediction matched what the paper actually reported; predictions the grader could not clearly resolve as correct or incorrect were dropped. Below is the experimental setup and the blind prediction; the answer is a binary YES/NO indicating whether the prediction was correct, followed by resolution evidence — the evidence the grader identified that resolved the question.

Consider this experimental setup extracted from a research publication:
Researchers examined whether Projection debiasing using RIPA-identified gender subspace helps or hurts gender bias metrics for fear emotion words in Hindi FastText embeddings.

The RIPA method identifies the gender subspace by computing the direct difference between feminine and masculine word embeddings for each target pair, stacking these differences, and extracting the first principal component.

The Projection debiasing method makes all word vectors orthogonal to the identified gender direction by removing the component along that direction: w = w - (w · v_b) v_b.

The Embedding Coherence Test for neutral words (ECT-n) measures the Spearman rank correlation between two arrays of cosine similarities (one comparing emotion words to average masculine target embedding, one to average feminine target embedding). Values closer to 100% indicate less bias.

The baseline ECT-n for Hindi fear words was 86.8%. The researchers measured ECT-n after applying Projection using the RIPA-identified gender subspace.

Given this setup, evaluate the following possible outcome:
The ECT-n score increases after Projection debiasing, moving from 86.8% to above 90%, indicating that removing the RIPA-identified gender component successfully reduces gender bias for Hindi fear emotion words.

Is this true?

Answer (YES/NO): NO